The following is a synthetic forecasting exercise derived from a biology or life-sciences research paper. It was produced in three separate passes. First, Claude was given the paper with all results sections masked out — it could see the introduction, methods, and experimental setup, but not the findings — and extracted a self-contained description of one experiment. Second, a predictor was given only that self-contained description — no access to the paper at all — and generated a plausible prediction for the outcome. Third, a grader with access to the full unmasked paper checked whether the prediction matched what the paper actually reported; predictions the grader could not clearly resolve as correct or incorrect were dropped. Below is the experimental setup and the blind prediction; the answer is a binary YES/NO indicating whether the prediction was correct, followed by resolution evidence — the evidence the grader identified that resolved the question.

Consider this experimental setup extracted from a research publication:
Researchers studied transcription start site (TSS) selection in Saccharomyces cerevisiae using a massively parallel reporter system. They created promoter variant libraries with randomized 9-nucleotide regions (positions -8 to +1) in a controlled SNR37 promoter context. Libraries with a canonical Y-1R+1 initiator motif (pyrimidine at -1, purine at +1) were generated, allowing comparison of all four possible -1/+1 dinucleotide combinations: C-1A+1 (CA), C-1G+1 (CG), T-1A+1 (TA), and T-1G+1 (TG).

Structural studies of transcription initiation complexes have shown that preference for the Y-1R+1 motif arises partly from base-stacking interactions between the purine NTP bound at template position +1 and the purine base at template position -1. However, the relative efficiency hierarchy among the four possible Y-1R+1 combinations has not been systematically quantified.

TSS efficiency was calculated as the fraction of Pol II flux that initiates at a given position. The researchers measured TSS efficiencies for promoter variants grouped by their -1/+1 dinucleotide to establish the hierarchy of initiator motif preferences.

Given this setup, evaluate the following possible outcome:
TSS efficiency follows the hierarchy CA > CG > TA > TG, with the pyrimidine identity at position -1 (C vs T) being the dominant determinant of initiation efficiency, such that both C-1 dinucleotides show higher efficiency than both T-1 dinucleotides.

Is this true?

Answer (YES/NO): YES